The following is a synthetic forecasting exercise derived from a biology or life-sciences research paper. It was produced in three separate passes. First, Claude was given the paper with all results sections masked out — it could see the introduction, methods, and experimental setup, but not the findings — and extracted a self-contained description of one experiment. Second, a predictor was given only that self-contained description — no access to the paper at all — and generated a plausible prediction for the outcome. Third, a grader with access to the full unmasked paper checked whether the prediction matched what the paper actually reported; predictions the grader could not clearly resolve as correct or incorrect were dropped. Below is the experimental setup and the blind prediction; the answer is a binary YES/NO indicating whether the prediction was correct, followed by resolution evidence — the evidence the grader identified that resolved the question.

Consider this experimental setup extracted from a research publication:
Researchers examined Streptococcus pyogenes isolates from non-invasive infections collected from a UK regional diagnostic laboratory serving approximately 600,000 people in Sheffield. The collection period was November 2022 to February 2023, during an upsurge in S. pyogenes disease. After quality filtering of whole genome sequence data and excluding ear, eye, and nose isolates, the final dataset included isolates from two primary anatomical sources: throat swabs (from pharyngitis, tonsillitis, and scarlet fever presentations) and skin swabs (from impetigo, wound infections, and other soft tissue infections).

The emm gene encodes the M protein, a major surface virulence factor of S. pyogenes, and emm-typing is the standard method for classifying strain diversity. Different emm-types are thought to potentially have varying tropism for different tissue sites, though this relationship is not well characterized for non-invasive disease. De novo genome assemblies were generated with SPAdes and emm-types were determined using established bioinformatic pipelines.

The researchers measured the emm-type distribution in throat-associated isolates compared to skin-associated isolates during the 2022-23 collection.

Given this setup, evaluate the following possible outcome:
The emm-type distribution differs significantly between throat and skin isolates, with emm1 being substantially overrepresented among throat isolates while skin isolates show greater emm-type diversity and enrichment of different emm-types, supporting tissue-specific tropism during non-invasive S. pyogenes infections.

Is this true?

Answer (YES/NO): NO